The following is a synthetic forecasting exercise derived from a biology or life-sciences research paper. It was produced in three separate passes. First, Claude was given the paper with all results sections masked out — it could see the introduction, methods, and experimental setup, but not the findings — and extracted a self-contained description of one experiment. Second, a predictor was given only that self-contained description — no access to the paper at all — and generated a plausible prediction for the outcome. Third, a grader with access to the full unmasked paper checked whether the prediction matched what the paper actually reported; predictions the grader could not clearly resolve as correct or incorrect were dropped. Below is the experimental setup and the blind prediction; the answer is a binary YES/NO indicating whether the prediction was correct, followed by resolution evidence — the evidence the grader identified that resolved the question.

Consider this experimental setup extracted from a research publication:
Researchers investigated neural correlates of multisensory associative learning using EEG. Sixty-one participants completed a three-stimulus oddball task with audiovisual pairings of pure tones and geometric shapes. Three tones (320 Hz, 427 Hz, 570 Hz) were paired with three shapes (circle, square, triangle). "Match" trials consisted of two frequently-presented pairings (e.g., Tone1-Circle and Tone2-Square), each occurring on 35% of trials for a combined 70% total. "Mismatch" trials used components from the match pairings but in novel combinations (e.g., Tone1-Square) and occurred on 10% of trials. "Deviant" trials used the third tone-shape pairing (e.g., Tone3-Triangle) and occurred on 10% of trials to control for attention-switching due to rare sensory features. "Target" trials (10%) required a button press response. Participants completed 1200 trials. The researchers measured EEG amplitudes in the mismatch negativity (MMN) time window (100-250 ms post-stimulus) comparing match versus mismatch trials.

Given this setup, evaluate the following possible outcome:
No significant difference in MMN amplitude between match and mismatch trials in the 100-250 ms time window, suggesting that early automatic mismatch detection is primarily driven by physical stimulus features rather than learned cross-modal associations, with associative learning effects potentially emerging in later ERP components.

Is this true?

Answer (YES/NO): NO